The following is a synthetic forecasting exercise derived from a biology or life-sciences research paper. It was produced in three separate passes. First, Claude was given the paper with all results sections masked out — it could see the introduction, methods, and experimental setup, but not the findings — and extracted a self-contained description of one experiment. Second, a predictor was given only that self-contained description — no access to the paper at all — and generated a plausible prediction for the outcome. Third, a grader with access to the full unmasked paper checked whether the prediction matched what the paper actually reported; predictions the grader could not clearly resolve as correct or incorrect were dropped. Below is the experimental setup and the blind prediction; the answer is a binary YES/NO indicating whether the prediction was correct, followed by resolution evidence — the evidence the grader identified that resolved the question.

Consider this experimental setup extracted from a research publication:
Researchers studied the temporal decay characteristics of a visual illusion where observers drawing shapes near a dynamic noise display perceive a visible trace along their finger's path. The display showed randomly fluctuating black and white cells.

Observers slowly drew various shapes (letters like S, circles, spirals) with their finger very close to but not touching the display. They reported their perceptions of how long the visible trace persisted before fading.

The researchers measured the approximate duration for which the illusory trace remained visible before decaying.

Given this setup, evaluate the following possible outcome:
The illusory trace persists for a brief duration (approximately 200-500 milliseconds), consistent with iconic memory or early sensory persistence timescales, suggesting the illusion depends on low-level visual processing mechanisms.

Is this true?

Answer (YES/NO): YES